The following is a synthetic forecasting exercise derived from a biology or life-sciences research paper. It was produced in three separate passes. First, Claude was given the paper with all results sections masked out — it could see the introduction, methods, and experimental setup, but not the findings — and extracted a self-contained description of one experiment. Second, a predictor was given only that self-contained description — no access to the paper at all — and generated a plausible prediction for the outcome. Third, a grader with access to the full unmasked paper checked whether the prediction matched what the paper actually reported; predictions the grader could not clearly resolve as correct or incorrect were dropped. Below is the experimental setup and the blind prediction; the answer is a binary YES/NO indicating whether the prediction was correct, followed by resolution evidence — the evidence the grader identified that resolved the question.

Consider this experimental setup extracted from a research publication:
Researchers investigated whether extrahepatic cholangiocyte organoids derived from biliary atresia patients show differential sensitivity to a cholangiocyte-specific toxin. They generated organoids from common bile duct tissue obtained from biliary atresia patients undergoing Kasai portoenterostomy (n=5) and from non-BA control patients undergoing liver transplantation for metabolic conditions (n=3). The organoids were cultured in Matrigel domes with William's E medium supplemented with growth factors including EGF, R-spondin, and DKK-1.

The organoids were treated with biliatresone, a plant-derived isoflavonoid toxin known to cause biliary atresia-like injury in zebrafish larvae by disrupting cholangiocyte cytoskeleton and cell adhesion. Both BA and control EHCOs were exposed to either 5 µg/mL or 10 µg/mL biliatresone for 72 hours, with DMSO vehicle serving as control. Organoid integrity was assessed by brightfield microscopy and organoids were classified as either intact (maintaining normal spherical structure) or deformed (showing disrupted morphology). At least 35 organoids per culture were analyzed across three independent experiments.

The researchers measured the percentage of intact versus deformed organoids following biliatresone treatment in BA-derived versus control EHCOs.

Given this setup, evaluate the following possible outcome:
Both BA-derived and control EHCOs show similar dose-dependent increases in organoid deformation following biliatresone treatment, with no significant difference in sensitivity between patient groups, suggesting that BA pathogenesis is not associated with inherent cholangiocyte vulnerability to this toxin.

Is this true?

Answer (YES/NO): NO